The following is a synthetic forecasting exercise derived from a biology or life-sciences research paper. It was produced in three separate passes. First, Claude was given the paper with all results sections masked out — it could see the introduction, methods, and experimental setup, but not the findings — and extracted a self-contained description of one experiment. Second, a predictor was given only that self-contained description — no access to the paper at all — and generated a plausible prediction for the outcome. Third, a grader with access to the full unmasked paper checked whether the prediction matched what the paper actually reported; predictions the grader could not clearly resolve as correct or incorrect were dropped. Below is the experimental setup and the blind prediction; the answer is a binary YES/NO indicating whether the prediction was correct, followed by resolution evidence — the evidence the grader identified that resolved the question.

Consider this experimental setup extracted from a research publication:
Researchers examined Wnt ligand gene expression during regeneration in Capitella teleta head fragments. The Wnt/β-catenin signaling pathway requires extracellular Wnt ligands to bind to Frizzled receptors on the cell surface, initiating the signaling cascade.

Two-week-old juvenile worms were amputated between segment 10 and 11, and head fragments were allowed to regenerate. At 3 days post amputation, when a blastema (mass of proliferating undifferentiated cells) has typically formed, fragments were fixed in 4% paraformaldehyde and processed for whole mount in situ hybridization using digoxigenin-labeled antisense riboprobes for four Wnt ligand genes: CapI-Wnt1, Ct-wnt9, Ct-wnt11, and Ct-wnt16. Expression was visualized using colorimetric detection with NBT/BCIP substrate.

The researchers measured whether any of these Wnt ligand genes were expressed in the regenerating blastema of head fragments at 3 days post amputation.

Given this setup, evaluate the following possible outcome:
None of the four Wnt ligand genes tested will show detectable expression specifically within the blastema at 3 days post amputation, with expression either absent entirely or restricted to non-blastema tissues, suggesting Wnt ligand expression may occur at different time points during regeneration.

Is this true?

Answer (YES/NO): NO